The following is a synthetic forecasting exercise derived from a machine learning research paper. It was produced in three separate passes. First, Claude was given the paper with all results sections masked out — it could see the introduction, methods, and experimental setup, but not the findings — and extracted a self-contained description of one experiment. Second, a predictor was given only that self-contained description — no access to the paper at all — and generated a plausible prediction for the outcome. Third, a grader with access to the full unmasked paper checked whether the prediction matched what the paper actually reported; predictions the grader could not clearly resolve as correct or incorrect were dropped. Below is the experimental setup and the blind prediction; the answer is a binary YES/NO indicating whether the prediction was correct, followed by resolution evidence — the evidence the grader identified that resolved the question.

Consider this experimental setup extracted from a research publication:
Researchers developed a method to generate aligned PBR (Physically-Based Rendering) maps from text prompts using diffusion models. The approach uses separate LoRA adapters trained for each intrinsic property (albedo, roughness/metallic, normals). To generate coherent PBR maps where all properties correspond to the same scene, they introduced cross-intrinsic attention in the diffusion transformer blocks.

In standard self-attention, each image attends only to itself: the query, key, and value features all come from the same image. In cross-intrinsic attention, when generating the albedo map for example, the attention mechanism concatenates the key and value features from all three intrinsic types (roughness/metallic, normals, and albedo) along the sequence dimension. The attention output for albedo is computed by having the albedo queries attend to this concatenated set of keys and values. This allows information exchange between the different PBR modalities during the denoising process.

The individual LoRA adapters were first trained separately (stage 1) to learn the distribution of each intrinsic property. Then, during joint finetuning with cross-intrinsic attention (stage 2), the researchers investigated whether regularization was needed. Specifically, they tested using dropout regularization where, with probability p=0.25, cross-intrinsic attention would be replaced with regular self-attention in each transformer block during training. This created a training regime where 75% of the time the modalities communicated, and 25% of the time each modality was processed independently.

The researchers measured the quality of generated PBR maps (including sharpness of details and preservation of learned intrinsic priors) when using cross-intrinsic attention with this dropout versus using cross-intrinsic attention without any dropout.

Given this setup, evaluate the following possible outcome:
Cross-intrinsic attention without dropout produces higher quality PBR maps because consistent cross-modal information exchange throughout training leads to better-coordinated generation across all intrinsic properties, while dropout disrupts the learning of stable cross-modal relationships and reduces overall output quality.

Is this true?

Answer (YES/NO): NO